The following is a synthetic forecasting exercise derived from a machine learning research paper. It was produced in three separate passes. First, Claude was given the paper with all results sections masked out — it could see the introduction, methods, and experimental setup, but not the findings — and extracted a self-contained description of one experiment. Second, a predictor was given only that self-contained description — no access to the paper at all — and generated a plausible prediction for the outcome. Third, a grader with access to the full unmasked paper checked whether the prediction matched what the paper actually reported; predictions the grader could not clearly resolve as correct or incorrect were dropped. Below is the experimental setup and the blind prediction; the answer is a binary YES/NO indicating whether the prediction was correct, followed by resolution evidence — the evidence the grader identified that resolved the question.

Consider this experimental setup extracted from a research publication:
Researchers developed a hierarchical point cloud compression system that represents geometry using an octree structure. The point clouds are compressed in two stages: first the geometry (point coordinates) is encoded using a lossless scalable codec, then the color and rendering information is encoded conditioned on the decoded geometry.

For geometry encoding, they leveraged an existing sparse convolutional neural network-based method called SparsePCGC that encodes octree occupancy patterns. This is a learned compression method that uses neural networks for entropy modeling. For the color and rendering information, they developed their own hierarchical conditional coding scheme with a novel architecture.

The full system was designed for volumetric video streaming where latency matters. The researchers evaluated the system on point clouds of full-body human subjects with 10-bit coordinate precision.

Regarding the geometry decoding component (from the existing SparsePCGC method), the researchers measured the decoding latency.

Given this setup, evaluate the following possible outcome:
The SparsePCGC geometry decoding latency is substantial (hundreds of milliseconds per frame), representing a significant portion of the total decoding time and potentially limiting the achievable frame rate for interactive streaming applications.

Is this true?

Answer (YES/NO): YES